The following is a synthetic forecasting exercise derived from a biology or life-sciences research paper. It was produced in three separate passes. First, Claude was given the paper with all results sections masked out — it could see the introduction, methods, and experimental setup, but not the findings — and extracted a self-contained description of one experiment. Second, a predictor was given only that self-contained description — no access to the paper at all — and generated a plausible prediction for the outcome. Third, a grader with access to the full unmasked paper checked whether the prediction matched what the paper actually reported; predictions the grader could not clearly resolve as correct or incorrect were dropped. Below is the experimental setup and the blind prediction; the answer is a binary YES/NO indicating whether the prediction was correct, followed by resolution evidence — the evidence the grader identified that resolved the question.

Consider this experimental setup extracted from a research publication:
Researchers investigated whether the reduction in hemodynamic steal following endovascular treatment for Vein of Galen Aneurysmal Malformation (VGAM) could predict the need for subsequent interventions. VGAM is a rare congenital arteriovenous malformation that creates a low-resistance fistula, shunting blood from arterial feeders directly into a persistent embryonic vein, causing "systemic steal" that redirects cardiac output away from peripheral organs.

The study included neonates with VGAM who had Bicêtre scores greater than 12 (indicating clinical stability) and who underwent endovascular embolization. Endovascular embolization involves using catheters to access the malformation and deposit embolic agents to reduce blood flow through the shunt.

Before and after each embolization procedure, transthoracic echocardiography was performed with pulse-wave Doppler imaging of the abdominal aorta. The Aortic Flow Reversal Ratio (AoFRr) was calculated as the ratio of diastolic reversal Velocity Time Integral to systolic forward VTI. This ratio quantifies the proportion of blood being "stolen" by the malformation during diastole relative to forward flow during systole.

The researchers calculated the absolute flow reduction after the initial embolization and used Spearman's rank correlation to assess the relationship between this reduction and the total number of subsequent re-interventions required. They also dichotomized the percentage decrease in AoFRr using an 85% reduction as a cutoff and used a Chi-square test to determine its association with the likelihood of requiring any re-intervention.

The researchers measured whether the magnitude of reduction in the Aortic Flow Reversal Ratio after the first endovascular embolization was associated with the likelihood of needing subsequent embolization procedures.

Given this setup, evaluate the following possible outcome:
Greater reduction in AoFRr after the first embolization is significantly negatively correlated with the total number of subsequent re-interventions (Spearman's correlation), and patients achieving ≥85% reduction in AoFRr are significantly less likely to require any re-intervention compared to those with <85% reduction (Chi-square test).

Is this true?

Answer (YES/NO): NO